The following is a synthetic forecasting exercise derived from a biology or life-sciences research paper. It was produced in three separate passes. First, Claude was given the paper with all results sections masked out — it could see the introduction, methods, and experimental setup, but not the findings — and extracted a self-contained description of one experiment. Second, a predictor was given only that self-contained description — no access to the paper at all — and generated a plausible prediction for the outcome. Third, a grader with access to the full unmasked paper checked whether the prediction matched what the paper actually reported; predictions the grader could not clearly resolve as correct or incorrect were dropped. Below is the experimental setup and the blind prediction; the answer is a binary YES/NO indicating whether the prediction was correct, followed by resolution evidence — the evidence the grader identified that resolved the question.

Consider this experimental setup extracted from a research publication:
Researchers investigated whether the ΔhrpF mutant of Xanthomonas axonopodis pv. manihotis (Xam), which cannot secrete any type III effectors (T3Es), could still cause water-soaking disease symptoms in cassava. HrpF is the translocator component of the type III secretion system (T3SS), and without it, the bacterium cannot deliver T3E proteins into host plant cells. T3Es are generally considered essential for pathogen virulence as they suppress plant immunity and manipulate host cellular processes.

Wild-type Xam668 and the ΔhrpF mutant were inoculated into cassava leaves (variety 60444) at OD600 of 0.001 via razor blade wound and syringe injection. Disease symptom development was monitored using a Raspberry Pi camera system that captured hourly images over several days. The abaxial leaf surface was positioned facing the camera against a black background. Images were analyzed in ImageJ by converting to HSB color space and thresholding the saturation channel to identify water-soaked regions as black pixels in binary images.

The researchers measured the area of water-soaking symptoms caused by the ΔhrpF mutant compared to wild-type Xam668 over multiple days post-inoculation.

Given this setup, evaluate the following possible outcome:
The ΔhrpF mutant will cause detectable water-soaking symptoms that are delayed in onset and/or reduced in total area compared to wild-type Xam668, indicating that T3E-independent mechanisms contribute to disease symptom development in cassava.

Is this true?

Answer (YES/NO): NO